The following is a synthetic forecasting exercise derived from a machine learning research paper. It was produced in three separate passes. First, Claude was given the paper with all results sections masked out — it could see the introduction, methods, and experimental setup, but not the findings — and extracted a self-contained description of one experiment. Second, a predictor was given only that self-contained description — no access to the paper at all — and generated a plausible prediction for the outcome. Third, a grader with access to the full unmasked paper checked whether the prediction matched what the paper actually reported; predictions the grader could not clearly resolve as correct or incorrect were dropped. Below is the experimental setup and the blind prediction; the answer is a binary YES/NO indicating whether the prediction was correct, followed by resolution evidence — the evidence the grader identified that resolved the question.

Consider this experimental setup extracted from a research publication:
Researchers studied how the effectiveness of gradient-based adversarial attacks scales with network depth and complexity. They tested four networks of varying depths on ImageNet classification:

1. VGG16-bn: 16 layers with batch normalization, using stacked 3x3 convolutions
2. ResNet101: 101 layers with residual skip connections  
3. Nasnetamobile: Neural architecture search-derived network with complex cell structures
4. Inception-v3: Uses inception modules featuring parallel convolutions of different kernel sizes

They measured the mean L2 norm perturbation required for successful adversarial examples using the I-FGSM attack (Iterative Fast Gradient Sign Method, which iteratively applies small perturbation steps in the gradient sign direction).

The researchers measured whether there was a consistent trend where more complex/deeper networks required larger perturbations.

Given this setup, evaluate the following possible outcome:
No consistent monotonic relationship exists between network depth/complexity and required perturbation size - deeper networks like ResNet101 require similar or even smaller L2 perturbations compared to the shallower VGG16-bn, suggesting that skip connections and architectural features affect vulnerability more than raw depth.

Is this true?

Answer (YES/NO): NO